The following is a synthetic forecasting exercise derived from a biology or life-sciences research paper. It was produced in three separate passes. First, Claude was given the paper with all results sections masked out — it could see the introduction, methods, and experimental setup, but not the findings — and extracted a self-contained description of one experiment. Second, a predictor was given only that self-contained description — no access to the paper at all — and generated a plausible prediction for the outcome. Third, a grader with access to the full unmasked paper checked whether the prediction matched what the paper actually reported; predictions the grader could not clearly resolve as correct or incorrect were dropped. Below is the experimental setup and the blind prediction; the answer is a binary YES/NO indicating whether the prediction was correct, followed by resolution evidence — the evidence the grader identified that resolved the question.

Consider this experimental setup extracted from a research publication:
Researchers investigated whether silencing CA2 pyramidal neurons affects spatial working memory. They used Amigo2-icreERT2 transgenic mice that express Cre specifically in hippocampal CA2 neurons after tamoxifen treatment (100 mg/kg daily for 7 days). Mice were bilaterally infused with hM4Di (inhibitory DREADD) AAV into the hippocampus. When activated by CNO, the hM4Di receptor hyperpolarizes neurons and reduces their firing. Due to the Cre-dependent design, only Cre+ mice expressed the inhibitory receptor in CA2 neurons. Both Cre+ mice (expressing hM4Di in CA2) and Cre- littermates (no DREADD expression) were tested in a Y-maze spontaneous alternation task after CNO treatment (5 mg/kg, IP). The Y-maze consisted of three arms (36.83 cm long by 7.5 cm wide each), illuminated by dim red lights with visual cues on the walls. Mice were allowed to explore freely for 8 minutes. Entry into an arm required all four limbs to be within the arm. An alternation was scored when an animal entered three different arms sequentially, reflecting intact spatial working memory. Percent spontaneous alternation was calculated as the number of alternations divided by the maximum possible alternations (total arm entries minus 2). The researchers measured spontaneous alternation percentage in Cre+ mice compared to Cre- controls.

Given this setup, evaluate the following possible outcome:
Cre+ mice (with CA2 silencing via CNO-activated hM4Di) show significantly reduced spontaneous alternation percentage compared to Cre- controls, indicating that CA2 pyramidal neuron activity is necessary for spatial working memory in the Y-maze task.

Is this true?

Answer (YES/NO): NO